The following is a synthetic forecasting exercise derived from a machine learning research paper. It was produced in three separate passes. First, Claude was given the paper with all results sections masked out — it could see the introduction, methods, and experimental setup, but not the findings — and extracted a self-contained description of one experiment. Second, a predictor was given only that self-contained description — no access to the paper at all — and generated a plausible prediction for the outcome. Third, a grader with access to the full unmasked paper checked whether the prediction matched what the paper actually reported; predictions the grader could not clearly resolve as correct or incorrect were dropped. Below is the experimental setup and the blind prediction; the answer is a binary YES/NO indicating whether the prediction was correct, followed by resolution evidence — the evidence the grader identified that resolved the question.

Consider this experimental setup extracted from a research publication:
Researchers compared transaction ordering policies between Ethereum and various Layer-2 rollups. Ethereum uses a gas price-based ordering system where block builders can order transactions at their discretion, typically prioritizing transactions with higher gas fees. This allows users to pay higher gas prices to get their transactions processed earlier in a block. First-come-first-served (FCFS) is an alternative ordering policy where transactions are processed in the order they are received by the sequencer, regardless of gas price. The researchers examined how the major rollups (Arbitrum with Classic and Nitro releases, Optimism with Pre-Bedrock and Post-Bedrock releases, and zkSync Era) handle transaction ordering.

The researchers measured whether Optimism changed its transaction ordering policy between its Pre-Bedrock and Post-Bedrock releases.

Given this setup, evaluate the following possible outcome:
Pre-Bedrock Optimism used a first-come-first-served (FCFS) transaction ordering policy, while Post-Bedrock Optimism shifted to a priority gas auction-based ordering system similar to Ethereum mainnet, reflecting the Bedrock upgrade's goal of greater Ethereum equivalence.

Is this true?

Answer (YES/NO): YES